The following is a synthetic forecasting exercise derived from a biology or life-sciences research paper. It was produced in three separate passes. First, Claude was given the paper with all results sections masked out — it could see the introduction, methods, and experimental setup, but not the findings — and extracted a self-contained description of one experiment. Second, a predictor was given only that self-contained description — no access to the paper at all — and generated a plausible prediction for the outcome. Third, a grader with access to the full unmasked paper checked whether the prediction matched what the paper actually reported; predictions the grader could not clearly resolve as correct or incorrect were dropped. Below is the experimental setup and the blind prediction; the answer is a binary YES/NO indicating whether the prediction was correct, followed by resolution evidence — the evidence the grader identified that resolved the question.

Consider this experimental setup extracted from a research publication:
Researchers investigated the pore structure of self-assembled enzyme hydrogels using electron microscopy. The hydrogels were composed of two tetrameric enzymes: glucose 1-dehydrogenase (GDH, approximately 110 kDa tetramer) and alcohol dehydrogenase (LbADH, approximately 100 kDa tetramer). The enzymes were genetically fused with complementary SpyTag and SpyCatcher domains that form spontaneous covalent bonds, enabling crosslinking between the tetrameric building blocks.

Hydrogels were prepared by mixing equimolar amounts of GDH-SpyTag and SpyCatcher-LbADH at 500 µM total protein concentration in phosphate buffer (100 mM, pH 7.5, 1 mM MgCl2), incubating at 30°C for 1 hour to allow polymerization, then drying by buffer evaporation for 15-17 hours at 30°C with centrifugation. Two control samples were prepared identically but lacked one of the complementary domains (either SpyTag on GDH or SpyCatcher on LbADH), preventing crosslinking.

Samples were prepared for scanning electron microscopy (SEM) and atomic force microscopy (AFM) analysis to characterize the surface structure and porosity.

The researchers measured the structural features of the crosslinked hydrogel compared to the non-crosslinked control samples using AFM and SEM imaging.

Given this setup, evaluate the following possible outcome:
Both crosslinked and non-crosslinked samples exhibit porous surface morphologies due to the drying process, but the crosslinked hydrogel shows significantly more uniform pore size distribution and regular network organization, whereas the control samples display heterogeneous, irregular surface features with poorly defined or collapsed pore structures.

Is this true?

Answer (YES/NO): NO